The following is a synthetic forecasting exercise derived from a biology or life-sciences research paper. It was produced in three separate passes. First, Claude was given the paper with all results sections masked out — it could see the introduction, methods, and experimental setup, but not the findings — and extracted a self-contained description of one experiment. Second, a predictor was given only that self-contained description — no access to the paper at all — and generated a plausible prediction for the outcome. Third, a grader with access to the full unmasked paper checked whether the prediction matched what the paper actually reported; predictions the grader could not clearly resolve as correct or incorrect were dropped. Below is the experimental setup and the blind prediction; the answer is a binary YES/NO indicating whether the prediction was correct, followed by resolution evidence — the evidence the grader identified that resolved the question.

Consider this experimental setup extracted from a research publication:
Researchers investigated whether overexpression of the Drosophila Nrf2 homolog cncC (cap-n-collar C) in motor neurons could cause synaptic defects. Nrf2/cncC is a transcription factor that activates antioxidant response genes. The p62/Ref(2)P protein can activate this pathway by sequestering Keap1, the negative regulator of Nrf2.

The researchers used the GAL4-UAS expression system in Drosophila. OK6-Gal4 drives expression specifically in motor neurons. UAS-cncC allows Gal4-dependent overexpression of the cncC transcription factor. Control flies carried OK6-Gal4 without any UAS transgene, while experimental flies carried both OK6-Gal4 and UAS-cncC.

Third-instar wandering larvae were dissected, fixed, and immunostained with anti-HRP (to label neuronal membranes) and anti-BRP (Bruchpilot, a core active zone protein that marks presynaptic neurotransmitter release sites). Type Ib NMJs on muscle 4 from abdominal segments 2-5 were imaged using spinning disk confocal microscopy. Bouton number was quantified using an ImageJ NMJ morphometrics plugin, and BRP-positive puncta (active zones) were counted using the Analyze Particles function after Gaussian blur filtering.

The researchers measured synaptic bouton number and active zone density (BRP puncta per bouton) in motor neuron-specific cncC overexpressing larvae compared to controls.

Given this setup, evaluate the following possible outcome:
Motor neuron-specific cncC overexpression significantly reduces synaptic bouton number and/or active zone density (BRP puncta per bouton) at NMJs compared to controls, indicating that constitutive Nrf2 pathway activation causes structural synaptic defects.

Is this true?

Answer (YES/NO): NO